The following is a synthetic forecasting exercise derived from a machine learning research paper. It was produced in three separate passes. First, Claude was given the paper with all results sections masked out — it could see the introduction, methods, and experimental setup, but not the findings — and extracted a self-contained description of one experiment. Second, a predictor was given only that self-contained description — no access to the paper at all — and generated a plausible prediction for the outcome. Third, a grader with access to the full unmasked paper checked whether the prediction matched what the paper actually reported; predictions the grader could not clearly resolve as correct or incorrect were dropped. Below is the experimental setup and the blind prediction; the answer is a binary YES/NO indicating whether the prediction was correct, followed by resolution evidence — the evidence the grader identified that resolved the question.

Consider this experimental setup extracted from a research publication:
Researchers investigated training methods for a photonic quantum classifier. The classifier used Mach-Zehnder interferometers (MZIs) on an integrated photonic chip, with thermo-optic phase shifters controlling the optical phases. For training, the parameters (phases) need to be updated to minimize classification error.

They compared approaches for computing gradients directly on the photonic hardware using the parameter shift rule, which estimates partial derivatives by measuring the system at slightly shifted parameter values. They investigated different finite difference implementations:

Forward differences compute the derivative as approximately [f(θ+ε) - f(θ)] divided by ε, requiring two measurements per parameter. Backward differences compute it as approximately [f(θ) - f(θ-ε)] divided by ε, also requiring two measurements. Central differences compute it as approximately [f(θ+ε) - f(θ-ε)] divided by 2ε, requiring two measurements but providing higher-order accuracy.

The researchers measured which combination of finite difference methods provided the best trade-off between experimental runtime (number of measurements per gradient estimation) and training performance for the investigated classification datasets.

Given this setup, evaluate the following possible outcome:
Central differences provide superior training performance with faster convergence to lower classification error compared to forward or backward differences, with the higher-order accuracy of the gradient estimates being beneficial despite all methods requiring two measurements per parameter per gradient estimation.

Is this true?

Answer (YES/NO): NO